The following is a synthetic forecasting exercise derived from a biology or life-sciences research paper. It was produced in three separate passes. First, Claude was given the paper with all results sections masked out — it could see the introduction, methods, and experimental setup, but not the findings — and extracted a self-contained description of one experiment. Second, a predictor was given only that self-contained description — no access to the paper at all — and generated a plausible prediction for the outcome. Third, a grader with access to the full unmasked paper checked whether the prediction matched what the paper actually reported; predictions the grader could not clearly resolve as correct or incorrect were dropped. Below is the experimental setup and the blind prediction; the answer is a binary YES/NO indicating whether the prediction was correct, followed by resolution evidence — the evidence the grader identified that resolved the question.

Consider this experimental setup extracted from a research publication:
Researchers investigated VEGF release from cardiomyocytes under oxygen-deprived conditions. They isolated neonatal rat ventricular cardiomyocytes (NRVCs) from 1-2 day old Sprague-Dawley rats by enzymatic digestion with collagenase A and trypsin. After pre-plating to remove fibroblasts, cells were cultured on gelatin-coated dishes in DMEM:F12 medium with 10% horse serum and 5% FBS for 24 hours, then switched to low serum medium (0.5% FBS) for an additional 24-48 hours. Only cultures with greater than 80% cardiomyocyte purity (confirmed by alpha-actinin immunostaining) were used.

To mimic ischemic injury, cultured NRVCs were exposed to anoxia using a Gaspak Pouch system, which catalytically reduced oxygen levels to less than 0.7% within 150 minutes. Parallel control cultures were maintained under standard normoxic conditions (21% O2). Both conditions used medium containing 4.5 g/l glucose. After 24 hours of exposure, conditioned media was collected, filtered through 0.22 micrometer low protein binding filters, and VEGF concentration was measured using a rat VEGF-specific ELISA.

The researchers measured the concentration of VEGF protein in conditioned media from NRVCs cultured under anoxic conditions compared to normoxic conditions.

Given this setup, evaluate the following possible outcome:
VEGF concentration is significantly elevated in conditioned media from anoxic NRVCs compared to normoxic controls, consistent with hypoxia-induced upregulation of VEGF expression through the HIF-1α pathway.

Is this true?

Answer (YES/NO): YES